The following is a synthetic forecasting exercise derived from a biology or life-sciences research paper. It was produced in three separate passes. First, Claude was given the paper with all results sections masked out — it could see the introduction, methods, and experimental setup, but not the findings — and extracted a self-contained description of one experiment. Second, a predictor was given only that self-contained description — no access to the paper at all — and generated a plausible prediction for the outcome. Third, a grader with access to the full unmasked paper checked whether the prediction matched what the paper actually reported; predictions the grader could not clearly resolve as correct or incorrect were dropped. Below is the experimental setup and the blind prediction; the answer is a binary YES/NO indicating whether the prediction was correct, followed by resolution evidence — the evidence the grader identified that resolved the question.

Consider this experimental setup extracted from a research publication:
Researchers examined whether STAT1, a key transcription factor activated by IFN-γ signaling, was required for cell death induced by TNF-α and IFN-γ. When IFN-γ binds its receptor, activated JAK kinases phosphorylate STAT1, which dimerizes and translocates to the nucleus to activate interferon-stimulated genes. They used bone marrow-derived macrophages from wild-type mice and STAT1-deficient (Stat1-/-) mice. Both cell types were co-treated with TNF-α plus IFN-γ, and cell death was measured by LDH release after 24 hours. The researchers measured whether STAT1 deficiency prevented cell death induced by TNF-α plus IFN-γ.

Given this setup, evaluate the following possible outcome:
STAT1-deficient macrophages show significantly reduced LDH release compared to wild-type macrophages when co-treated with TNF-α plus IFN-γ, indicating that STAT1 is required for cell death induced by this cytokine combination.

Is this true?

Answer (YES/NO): YES